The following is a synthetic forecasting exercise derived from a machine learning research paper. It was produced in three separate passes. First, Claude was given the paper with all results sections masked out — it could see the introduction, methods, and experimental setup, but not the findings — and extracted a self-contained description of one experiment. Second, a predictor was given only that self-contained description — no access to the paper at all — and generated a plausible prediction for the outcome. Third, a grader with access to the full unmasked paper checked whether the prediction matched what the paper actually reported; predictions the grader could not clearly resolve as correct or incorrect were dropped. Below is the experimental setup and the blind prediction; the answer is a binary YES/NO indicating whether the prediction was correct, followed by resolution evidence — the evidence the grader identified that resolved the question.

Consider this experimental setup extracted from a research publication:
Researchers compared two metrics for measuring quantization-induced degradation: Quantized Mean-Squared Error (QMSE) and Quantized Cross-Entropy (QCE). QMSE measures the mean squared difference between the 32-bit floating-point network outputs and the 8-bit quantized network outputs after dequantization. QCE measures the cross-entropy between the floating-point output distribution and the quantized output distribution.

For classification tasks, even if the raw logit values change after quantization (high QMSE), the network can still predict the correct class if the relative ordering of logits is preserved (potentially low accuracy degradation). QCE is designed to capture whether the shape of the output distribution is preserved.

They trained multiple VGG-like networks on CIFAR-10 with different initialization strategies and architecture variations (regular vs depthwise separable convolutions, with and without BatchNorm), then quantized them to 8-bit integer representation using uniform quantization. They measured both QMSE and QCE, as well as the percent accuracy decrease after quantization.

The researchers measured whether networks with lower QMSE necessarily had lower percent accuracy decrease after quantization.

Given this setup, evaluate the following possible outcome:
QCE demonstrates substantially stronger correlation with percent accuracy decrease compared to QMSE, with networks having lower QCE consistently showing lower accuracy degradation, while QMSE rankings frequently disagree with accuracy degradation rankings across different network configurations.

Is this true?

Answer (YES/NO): NO